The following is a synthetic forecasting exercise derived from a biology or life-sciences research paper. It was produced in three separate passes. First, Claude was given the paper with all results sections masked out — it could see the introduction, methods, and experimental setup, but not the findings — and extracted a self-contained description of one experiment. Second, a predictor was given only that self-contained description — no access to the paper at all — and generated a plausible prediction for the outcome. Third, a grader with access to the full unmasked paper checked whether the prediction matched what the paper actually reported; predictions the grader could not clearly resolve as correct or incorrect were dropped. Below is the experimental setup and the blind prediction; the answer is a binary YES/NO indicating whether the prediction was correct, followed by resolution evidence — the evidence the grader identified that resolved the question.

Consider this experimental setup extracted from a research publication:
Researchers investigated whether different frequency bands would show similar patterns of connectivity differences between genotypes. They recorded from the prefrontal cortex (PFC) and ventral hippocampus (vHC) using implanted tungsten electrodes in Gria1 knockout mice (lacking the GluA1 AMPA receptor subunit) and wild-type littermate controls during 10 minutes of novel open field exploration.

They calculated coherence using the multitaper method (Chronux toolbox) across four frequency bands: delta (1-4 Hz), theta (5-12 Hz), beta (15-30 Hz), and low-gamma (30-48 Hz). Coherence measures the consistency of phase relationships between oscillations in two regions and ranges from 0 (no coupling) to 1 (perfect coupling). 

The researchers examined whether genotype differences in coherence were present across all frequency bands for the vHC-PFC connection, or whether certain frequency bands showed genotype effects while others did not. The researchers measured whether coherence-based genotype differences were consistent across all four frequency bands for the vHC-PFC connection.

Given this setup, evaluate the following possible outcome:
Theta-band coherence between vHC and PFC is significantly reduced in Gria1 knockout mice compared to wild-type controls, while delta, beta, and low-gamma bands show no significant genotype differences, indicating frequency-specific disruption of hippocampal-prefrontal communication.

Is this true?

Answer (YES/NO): NO